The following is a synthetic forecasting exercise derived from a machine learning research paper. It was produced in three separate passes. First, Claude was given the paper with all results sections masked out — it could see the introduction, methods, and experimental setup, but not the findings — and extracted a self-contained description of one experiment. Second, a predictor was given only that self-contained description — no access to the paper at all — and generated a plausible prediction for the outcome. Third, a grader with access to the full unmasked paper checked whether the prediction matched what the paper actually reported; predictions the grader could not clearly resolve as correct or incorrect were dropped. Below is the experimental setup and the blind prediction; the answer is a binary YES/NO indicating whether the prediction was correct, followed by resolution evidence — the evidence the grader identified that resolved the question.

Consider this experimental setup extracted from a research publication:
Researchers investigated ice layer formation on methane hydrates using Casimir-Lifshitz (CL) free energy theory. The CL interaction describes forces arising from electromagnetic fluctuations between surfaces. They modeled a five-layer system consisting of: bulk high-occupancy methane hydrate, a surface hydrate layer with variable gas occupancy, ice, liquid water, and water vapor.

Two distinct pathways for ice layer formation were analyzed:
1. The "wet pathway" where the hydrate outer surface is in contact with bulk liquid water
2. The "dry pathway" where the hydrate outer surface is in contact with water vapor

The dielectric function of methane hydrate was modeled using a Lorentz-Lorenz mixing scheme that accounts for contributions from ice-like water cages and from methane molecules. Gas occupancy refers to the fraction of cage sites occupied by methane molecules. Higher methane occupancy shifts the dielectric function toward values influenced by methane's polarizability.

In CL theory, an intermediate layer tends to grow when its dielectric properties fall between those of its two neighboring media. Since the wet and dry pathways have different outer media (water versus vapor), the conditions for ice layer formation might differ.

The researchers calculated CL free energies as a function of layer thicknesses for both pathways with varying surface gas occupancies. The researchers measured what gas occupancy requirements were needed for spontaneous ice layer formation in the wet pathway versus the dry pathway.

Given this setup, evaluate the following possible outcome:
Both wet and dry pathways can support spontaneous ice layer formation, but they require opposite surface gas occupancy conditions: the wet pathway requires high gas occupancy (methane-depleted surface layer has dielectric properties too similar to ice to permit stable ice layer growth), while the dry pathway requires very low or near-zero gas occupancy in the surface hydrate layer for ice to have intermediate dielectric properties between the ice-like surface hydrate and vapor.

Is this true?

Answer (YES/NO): NO